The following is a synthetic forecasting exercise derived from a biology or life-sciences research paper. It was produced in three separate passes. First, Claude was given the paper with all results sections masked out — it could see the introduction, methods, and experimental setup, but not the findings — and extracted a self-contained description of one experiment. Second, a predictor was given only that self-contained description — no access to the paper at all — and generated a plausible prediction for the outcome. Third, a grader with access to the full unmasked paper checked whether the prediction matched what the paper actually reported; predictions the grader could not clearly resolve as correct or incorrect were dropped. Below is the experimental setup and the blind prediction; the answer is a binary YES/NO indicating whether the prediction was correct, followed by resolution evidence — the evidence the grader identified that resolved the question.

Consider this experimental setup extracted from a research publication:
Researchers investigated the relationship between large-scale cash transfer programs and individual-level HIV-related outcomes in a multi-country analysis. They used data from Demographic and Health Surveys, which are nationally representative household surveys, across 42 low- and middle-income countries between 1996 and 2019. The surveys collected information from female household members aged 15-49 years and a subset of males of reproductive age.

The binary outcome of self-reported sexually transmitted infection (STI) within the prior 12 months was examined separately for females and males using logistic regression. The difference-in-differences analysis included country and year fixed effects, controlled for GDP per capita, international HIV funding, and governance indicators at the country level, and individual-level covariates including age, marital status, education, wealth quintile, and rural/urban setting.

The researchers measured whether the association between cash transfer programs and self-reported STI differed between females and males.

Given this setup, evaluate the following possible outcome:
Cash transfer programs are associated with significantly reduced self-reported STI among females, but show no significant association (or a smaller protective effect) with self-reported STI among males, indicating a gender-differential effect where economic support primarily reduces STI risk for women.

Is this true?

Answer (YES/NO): YES